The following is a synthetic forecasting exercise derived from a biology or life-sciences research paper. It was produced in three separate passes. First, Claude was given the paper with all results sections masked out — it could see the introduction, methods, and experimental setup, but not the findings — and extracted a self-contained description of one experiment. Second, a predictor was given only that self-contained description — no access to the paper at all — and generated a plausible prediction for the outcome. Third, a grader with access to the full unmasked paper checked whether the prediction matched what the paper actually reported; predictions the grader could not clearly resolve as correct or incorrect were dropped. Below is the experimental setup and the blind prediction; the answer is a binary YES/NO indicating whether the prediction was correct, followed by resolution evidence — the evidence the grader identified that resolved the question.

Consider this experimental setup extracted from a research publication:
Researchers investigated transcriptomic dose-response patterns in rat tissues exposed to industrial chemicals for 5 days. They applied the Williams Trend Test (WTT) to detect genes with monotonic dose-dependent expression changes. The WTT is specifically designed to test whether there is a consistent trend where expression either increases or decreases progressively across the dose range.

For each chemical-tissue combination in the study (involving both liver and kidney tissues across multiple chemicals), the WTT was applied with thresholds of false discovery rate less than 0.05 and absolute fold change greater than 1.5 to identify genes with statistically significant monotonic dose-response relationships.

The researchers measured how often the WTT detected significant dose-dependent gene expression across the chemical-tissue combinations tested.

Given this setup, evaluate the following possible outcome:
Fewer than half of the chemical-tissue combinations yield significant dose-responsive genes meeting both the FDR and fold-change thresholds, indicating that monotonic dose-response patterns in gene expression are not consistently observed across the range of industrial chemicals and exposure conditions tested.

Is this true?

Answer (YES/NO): NO